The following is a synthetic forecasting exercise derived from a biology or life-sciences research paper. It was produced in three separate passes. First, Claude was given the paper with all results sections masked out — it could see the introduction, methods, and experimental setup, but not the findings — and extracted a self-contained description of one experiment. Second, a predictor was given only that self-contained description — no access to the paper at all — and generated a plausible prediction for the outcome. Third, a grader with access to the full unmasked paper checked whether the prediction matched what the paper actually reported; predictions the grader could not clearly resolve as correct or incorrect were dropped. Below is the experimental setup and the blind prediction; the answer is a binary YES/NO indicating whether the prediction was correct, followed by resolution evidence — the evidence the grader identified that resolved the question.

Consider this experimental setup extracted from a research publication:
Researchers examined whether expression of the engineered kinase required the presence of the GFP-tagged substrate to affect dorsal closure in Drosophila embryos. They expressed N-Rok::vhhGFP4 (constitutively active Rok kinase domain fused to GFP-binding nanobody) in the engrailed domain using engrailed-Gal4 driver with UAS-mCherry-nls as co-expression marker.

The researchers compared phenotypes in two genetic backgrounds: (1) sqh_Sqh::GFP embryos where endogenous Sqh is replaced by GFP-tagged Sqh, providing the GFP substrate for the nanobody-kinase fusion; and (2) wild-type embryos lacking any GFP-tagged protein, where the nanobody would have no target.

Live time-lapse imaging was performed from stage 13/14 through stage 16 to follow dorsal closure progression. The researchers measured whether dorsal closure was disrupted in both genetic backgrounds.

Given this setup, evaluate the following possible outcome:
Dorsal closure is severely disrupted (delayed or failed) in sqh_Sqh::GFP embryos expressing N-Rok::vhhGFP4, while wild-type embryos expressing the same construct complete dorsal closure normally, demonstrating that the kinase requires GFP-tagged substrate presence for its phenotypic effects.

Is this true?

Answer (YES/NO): YES